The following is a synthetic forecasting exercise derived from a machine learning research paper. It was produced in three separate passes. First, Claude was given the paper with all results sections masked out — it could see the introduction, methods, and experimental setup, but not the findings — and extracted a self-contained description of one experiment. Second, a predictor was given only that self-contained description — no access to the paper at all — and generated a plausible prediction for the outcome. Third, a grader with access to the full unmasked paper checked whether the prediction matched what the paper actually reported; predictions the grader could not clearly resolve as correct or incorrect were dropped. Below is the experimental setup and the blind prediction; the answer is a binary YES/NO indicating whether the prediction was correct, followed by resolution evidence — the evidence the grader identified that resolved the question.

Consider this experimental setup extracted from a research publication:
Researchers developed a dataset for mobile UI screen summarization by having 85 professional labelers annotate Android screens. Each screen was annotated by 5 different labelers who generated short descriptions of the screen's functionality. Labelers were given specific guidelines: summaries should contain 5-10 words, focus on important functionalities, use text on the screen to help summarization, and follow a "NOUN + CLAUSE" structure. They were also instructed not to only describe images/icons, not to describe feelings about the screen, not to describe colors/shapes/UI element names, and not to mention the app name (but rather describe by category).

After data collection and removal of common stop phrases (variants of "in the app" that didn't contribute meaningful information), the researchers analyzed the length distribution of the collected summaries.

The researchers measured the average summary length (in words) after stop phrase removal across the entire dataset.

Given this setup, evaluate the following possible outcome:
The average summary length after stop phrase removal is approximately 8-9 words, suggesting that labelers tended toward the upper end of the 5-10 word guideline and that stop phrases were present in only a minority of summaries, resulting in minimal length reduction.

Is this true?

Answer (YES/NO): NO